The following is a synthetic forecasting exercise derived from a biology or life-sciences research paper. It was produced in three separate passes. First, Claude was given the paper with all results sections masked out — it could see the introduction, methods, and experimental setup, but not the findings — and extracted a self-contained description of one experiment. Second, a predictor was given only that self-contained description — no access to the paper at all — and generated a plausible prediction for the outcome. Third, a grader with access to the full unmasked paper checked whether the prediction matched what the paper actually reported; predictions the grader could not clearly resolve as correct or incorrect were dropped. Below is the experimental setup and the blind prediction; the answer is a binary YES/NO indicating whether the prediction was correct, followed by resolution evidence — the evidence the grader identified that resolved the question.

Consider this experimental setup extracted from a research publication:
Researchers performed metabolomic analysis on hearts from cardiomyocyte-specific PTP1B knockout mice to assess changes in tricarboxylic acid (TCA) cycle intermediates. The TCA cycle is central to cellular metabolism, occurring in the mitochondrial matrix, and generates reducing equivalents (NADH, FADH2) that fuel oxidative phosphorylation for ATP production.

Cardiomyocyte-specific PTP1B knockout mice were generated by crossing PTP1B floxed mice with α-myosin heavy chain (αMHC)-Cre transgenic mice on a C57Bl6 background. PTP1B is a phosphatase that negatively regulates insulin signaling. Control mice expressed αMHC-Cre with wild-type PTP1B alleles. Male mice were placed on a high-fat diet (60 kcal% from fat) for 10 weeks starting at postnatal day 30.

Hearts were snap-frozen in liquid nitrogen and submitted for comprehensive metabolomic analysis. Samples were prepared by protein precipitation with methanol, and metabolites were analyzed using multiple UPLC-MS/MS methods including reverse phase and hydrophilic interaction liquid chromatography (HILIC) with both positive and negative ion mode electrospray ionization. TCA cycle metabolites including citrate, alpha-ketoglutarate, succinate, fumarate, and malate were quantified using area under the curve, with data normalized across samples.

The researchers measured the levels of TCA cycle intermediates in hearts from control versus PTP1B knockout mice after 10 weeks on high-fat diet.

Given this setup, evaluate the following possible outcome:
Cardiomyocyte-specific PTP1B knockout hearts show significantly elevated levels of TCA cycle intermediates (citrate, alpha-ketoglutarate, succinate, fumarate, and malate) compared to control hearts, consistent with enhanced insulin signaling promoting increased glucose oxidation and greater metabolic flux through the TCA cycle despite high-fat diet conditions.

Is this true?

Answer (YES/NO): NO